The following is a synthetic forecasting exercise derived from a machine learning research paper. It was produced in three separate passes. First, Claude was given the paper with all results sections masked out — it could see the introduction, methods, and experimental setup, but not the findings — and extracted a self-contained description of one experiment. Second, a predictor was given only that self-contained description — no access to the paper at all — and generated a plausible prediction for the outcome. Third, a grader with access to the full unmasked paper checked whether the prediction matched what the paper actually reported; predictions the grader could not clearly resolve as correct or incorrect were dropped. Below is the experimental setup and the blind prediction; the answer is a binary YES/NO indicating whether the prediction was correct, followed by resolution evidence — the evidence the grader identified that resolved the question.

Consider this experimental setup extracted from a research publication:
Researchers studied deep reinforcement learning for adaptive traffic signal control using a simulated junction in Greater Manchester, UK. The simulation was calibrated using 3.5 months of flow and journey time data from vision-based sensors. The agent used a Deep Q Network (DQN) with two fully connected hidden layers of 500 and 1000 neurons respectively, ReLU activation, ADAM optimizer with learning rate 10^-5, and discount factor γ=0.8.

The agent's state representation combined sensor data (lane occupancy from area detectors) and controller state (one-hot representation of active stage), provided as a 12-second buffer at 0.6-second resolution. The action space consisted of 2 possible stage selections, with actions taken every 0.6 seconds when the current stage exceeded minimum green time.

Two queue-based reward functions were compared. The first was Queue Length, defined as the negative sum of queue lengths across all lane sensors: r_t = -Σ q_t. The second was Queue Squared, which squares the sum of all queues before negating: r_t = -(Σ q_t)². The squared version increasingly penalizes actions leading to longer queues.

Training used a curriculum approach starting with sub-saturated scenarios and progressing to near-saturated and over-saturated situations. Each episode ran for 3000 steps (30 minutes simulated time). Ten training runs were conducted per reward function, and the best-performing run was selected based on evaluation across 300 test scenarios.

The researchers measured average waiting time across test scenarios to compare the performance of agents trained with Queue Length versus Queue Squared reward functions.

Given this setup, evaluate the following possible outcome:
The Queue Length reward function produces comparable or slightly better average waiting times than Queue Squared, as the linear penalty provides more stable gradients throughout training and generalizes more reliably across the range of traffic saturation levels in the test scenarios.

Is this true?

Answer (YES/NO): NO